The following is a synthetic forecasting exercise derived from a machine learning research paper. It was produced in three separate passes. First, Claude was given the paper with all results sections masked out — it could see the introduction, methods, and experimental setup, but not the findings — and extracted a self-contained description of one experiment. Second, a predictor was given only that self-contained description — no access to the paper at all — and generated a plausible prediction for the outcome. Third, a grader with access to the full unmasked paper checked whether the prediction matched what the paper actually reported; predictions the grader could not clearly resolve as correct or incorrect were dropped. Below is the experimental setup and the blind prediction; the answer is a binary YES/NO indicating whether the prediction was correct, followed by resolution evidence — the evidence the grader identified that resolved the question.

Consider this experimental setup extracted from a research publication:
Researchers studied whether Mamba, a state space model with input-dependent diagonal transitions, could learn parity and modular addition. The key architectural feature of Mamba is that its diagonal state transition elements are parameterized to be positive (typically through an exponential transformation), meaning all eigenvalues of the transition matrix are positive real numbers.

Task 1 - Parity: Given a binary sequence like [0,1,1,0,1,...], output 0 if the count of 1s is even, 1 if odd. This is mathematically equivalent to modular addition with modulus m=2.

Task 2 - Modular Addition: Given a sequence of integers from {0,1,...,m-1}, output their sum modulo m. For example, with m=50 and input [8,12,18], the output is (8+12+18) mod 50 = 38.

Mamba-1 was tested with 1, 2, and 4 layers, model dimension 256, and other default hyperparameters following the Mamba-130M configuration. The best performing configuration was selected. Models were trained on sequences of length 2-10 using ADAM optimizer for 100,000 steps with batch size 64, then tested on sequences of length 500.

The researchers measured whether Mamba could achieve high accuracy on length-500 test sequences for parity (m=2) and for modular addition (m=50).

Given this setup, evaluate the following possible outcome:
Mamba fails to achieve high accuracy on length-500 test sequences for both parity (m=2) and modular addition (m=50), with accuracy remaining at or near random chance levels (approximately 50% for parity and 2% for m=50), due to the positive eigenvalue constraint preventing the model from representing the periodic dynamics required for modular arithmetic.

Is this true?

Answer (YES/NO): YES